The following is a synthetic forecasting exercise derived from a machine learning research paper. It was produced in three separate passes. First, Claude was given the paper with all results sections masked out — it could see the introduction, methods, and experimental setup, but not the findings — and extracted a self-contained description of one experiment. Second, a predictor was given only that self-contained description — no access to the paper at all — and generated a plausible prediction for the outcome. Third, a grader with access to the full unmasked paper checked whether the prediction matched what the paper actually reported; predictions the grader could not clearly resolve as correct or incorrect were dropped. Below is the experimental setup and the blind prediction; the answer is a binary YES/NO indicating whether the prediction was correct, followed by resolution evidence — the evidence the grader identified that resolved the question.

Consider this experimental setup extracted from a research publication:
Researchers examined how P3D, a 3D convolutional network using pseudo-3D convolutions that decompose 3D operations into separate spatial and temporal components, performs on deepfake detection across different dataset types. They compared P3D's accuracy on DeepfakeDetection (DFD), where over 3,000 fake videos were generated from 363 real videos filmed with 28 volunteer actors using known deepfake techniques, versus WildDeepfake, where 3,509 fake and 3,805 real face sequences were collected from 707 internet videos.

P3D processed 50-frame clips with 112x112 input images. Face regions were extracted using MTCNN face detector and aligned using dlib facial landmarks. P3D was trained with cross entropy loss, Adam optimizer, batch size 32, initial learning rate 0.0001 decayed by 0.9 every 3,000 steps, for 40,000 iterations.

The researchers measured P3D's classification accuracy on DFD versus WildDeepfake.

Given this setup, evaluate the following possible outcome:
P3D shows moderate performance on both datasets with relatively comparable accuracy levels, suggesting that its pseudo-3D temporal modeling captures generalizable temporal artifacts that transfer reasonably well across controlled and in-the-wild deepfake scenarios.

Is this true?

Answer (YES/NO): NO